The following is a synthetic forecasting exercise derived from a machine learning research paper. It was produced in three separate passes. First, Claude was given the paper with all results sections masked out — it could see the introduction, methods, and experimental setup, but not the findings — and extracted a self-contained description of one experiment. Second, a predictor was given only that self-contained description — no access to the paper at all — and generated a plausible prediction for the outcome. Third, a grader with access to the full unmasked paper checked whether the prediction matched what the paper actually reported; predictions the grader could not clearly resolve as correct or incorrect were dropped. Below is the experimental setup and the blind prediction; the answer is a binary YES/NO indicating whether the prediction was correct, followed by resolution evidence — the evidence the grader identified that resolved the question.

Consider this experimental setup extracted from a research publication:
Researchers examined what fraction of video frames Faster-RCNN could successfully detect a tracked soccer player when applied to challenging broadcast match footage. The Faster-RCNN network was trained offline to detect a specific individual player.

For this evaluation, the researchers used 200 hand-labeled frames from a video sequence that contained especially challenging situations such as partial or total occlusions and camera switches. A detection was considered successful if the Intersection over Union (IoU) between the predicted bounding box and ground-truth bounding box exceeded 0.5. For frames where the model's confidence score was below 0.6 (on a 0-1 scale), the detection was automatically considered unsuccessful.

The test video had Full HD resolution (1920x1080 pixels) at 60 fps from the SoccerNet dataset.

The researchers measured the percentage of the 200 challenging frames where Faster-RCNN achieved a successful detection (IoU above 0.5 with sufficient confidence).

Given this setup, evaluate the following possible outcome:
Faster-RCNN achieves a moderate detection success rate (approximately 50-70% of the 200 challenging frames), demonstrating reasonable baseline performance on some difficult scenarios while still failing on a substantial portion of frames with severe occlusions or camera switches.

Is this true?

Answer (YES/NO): NO